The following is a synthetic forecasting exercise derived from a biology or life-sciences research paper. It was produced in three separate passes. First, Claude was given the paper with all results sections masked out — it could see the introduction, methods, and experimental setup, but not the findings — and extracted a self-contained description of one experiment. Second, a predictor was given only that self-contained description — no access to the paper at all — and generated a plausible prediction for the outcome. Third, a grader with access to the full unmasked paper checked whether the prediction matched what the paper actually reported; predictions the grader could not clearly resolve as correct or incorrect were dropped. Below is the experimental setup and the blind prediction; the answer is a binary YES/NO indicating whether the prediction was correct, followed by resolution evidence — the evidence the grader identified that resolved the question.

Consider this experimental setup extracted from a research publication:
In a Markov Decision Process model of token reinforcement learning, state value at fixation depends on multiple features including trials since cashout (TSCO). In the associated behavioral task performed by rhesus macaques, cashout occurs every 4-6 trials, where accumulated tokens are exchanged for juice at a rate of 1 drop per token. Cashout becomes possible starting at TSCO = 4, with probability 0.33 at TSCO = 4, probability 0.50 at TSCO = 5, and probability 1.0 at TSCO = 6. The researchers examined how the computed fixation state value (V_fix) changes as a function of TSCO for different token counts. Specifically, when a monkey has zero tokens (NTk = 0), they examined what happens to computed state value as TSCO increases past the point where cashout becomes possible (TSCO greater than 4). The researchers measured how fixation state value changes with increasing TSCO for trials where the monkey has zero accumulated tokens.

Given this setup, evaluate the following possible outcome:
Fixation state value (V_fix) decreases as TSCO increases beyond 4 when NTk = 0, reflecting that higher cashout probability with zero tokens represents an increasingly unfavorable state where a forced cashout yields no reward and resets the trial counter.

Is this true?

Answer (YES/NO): YES